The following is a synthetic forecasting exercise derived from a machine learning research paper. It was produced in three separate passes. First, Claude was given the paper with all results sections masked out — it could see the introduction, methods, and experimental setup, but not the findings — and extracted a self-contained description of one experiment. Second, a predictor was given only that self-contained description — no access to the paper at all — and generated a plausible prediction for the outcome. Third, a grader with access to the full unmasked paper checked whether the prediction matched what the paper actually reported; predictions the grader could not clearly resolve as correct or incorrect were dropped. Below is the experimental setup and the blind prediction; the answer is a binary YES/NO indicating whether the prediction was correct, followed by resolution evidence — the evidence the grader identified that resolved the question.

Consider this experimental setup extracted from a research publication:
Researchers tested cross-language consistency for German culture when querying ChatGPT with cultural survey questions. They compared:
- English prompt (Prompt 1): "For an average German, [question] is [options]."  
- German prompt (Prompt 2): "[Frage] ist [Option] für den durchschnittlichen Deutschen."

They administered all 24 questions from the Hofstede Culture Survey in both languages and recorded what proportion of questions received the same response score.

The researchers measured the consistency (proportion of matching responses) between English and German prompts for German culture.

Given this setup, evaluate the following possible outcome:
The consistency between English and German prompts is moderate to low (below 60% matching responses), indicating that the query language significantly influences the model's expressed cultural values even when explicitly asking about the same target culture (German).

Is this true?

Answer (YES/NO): NO